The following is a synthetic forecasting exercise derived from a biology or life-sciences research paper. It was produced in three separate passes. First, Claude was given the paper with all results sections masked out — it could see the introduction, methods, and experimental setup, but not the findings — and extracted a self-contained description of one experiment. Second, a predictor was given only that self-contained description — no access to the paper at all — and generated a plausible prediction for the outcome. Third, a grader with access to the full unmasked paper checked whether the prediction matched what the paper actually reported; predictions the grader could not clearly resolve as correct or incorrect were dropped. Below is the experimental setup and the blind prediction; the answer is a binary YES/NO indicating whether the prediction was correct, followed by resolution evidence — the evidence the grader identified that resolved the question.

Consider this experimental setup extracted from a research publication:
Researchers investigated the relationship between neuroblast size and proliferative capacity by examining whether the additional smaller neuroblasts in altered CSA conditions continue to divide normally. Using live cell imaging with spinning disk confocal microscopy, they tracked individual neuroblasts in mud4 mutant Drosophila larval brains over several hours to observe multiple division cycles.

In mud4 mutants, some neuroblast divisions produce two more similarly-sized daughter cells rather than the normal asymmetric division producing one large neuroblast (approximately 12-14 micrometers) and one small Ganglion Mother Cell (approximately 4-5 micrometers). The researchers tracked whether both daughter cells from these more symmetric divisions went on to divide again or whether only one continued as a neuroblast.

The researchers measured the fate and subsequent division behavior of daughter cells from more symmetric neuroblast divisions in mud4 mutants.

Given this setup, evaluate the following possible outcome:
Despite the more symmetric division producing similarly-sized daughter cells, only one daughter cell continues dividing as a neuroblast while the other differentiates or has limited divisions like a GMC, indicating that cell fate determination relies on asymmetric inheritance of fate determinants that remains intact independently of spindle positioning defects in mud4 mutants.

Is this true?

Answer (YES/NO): NO